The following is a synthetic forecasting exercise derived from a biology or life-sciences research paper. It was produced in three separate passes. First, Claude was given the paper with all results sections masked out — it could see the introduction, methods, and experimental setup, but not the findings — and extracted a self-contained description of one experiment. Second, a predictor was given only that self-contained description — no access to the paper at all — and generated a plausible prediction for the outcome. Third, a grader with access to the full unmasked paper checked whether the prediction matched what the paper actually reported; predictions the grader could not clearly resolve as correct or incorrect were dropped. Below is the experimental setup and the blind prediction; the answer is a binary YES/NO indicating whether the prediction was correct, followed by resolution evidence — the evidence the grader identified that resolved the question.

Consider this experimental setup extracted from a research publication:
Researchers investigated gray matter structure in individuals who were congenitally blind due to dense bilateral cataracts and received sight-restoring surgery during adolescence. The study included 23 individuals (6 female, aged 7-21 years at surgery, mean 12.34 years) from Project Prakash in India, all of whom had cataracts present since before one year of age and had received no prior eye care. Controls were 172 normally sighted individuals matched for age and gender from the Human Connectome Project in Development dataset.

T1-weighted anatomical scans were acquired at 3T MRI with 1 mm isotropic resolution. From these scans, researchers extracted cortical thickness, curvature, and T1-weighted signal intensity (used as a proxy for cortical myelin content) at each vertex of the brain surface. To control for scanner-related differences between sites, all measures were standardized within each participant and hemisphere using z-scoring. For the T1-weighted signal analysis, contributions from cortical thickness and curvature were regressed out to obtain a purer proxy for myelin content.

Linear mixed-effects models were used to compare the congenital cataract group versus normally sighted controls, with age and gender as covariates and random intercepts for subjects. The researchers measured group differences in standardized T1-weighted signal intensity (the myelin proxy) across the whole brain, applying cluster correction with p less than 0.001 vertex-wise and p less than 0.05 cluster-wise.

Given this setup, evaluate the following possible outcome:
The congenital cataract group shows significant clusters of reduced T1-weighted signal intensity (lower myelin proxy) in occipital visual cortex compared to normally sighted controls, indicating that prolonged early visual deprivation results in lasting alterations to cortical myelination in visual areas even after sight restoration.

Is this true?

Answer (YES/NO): NO